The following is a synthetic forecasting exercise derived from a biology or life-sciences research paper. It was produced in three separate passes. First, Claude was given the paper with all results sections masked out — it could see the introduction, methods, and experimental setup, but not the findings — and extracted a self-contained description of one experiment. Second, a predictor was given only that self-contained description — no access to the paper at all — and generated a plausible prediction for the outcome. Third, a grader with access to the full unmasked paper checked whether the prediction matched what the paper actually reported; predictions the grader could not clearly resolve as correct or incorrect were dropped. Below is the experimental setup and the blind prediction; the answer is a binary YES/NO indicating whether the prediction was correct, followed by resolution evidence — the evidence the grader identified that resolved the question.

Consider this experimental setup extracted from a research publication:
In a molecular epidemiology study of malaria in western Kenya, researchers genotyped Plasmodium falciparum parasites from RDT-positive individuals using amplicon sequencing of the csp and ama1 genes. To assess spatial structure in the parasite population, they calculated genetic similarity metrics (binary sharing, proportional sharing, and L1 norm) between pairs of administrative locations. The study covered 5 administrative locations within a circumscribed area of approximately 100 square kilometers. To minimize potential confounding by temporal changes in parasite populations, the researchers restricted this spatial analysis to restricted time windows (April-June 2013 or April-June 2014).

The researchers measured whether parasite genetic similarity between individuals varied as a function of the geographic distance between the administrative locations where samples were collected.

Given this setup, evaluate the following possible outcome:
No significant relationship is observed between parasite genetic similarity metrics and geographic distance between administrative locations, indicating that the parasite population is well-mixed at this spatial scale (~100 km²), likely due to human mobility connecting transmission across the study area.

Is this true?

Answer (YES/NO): YES